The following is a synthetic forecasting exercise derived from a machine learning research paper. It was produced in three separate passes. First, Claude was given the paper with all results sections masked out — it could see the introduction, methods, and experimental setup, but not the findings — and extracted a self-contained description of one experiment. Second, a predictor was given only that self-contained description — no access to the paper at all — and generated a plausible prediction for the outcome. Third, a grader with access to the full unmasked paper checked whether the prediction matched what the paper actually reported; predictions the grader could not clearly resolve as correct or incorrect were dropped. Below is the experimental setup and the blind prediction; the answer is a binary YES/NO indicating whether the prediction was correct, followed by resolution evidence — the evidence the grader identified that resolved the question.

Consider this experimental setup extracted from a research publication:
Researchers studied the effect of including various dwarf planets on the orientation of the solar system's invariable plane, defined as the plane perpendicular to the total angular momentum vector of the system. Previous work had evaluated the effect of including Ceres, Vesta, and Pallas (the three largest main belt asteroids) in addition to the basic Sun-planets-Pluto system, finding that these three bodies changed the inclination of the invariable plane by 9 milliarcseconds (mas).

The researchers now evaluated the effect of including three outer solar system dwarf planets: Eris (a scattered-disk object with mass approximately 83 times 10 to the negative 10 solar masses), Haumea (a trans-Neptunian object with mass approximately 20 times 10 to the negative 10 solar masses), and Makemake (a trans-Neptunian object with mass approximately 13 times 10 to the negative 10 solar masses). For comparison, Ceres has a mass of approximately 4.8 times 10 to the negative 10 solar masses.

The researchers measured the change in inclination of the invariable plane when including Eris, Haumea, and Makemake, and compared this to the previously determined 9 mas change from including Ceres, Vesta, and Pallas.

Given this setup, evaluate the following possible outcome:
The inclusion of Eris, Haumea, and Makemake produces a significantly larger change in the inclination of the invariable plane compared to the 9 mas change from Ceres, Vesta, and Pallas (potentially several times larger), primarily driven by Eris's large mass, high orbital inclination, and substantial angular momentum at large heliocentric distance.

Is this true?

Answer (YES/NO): YES